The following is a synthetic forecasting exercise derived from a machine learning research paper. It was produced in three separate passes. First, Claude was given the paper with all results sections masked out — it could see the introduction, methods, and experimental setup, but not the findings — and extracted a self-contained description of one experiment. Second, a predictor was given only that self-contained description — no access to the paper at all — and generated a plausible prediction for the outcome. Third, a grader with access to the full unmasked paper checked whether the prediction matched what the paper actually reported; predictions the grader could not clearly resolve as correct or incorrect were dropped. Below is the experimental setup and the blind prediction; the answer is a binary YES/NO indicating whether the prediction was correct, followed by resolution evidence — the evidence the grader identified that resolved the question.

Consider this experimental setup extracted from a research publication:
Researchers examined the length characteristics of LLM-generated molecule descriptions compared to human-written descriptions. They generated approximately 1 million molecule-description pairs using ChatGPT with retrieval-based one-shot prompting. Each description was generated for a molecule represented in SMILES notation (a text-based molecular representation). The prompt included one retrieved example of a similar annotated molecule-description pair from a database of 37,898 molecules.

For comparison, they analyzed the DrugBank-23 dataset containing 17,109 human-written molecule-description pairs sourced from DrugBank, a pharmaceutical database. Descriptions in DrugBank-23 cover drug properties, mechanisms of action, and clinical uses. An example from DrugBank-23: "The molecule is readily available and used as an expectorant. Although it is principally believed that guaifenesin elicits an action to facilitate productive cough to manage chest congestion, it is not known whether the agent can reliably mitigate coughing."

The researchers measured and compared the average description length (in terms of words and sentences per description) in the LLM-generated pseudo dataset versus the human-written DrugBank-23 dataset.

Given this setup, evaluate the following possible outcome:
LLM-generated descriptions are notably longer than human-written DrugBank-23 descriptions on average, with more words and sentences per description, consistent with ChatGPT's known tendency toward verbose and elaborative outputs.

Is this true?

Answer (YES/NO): YES